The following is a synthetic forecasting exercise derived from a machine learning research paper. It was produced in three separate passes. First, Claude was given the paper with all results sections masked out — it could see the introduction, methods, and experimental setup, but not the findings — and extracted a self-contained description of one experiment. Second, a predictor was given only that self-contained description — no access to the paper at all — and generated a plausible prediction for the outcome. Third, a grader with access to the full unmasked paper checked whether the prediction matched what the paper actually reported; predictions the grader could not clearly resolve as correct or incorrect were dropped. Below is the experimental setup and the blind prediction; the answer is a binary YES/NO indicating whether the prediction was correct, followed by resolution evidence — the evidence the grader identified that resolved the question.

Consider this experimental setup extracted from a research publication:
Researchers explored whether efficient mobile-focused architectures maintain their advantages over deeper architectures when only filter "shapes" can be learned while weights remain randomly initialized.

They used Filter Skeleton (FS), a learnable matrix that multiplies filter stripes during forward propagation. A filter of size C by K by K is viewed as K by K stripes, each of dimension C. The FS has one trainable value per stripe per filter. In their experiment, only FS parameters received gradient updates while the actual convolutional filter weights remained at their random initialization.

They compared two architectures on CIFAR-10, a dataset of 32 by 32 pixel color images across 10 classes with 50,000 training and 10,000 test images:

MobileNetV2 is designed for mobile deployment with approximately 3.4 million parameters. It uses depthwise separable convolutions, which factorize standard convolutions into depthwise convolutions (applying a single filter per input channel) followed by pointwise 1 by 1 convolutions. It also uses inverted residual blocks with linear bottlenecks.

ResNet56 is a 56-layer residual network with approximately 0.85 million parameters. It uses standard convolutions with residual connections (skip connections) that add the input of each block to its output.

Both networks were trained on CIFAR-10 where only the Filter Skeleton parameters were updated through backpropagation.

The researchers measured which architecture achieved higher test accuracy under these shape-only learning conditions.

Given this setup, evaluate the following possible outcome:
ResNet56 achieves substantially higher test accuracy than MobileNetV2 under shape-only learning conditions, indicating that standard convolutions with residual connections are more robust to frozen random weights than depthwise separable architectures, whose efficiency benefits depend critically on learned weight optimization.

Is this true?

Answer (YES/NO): NO